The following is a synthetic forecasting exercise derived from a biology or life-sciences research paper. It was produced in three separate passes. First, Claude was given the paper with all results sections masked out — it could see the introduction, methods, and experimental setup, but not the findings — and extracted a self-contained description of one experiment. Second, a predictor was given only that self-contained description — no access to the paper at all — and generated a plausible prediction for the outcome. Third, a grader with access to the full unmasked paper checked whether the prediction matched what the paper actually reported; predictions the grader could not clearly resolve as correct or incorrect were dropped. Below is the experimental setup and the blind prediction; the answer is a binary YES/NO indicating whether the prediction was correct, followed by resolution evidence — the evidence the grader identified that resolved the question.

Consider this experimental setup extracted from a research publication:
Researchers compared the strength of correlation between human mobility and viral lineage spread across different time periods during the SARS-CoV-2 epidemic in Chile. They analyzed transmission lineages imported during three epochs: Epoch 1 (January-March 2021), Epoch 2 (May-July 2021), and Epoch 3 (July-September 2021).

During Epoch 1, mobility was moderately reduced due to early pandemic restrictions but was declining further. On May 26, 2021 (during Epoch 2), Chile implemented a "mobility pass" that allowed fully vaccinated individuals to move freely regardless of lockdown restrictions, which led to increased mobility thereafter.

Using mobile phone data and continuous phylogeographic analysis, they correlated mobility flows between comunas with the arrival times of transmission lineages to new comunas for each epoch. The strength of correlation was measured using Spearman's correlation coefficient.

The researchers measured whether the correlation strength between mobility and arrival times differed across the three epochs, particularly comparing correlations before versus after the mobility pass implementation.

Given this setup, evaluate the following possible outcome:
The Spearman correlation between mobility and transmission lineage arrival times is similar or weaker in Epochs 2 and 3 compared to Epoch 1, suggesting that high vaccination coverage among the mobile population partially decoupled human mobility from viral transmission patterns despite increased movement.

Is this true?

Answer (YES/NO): YES